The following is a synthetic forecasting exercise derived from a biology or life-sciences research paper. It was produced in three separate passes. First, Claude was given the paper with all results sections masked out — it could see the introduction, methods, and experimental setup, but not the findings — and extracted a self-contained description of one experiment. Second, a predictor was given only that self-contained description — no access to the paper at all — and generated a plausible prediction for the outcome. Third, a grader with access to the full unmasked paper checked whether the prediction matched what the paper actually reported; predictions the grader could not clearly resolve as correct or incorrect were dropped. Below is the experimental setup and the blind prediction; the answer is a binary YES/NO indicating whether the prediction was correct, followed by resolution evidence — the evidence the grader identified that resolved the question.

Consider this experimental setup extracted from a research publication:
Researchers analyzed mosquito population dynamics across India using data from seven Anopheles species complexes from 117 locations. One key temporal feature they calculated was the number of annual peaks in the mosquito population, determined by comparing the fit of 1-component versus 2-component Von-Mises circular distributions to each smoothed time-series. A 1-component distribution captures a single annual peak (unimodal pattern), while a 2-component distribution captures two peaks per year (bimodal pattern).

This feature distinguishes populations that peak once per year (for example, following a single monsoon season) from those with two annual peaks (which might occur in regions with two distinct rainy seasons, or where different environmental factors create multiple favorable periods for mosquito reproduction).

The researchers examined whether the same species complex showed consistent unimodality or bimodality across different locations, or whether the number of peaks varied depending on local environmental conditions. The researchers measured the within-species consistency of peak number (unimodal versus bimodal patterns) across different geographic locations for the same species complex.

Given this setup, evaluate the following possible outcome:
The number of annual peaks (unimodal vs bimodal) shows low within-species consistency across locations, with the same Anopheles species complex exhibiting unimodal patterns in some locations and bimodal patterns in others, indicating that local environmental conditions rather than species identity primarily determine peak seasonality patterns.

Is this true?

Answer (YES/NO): NO